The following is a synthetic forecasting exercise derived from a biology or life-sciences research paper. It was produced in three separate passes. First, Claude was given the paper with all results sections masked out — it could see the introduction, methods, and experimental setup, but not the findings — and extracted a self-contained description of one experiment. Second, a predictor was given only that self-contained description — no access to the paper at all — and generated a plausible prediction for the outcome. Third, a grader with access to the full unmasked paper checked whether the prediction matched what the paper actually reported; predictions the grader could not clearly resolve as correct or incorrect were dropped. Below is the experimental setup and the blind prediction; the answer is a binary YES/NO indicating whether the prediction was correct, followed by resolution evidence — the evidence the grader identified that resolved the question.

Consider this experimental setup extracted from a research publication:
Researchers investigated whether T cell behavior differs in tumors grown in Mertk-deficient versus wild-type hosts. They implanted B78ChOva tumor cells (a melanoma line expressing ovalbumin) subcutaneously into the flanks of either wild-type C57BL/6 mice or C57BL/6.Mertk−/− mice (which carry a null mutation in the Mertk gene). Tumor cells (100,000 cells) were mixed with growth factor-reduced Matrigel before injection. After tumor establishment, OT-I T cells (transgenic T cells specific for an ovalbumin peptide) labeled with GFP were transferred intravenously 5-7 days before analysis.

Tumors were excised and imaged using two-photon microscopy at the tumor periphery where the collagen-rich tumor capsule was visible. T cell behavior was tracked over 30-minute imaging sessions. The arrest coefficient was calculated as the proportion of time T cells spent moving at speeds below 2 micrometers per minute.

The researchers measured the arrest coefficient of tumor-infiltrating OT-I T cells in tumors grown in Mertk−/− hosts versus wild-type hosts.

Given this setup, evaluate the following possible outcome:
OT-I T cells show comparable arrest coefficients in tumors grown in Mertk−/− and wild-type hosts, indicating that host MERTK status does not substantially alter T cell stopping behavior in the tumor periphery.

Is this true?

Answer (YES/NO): NO